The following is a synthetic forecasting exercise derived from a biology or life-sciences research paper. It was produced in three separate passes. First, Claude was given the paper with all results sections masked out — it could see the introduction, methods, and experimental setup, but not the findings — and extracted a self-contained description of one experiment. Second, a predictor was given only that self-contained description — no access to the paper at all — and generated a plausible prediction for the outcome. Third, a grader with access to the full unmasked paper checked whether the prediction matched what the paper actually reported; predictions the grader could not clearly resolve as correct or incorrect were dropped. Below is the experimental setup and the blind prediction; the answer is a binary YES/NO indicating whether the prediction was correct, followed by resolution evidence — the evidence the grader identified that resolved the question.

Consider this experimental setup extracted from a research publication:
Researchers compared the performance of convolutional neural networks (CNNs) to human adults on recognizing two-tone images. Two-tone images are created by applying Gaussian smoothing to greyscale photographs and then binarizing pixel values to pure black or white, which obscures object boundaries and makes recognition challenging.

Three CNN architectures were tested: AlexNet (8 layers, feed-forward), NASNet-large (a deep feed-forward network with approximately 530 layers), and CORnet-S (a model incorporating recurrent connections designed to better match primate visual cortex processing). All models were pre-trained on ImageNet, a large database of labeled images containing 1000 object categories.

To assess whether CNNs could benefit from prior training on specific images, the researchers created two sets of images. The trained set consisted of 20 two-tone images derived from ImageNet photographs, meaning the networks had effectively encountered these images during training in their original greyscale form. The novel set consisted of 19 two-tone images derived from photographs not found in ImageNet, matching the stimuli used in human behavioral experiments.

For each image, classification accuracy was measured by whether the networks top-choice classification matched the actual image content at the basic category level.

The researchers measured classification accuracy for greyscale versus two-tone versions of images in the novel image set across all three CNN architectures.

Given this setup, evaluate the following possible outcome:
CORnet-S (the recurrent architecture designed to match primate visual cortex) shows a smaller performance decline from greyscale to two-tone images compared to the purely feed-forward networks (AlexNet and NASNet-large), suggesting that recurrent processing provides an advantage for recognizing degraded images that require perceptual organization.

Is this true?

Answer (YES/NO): YES